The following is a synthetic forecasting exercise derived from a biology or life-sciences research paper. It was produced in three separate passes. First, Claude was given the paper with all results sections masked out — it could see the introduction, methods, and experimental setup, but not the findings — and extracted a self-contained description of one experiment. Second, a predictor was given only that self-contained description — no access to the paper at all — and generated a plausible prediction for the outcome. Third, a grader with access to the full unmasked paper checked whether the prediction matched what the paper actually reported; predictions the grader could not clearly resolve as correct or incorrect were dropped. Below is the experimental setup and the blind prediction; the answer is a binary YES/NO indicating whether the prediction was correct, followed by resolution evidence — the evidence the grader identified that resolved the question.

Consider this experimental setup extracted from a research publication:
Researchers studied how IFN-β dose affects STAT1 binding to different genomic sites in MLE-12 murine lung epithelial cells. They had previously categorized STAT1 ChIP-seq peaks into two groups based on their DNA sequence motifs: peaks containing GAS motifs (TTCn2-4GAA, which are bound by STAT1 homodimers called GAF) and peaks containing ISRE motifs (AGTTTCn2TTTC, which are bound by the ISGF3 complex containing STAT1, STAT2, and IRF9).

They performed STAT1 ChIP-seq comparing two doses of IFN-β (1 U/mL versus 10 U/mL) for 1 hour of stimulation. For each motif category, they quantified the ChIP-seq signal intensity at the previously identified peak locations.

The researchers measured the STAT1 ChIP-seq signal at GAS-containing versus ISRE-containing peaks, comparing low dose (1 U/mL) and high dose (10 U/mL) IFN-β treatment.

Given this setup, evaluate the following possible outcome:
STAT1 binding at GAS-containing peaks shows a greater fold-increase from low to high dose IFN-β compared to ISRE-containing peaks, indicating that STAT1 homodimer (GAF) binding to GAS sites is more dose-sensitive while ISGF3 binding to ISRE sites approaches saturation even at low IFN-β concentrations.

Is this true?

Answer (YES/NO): YES